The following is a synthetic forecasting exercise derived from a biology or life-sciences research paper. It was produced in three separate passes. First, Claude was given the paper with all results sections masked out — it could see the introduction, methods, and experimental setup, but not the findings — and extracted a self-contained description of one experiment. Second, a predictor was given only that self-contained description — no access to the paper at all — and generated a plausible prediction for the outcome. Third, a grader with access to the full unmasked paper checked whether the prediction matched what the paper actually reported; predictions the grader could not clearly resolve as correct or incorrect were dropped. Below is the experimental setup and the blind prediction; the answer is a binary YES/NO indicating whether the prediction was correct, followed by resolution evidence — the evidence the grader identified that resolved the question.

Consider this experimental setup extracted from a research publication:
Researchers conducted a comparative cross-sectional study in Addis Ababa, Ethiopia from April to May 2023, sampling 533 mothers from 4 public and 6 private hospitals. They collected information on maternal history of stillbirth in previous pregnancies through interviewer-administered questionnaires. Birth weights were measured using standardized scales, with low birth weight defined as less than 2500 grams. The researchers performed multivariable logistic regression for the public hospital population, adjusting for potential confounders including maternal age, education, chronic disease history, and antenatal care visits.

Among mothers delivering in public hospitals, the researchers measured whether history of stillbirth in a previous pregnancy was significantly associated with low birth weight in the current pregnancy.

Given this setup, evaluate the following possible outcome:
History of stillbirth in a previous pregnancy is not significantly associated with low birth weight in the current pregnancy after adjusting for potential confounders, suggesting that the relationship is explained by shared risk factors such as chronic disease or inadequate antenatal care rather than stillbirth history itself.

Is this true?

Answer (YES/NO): NO